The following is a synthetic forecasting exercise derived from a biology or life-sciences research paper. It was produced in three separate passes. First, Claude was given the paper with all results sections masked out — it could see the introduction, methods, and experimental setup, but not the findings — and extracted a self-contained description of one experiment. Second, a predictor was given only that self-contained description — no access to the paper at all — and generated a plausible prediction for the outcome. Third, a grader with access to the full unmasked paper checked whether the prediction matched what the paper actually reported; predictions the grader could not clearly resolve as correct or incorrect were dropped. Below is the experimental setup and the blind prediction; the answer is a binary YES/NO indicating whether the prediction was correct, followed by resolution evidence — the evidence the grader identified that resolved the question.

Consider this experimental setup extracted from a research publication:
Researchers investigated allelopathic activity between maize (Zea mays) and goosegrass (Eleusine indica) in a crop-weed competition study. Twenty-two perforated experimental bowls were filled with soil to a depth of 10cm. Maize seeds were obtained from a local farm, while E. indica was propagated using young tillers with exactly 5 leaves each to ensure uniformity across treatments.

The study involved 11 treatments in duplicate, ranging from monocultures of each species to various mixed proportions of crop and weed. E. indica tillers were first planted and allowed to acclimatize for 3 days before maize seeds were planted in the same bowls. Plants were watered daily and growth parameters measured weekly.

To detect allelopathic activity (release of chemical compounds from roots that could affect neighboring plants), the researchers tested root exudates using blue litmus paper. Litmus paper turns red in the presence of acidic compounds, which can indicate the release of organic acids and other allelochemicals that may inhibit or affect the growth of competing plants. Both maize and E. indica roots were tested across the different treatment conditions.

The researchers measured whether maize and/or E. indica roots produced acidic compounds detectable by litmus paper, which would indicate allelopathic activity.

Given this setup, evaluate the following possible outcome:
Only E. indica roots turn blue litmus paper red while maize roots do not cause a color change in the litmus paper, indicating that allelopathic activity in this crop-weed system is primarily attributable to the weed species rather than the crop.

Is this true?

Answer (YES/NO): NO